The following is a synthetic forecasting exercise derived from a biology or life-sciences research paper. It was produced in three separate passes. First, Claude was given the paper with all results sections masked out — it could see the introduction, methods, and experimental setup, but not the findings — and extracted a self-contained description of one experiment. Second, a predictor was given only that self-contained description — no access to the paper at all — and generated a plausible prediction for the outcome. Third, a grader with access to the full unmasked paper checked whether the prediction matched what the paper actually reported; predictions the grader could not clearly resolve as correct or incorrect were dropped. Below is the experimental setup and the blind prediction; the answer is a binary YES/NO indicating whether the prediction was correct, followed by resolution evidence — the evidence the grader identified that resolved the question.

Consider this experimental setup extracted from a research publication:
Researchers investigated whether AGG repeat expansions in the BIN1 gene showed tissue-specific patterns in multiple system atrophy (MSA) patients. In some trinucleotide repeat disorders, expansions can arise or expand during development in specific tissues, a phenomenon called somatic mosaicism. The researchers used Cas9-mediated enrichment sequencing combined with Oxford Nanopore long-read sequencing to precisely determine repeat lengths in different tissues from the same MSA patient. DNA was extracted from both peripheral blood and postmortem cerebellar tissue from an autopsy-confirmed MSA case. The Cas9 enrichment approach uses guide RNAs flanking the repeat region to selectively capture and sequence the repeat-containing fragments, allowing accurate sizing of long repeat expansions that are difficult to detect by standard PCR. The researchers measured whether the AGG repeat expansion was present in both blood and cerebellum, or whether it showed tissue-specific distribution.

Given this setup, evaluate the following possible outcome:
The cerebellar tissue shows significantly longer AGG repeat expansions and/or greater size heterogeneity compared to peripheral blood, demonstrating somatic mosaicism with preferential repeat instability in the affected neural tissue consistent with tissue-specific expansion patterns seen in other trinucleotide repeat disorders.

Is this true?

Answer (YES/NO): YES